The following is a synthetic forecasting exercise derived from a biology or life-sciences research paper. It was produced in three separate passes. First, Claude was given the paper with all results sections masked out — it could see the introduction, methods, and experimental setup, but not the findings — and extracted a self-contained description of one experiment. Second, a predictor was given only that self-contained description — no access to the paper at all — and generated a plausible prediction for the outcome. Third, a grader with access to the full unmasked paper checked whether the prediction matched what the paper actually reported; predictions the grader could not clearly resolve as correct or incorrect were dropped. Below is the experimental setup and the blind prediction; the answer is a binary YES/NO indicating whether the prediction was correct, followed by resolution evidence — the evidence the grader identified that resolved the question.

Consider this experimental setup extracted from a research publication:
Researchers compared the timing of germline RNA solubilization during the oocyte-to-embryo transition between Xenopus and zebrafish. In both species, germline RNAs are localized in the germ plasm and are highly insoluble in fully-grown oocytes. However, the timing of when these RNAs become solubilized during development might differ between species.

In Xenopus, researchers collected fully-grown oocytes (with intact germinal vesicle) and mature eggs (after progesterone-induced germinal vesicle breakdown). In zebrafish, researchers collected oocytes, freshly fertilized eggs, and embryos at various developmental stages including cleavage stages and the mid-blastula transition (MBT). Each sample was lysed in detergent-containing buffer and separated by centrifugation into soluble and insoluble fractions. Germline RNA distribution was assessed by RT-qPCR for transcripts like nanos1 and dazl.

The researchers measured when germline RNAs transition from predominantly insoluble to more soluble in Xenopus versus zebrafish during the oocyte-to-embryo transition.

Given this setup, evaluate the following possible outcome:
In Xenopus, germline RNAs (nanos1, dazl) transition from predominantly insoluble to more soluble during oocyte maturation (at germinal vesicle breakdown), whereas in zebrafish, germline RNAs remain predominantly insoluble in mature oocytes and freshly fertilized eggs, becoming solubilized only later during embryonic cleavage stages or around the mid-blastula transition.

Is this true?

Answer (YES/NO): YES